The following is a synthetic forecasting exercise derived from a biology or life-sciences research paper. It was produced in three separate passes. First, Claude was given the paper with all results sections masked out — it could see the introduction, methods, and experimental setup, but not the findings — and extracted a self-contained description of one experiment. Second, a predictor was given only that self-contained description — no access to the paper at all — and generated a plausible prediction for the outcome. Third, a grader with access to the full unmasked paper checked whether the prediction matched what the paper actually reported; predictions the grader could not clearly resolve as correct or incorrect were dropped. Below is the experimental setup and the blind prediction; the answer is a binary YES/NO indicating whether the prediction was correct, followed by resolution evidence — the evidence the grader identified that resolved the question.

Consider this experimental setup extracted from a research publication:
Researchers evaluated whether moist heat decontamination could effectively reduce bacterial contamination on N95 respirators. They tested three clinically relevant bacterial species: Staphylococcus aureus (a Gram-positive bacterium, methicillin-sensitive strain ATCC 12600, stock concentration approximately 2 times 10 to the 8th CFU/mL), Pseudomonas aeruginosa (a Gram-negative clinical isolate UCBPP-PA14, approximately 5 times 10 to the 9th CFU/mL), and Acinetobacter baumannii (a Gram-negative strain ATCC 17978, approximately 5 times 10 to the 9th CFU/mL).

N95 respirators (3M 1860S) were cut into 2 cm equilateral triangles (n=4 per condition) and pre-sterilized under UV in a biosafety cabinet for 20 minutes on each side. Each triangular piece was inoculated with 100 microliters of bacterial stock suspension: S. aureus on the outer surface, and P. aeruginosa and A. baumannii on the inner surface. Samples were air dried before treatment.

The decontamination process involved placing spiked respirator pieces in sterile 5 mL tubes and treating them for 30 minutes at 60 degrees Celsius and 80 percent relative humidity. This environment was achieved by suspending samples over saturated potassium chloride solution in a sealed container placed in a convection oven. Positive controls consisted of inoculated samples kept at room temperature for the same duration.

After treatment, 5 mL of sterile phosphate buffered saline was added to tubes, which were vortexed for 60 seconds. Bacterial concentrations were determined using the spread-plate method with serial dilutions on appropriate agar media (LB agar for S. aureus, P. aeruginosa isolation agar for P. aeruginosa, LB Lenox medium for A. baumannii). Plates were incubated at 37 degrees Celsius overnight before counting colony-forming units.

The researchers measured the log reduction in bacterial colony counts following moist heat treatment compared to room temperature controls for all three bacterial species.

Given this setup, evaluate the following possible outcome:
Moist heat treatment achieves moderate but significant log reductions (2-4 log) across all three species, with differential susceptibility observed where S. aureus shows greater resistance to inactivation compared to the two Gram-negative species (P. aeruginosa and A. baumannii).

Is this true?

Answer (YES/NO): NO